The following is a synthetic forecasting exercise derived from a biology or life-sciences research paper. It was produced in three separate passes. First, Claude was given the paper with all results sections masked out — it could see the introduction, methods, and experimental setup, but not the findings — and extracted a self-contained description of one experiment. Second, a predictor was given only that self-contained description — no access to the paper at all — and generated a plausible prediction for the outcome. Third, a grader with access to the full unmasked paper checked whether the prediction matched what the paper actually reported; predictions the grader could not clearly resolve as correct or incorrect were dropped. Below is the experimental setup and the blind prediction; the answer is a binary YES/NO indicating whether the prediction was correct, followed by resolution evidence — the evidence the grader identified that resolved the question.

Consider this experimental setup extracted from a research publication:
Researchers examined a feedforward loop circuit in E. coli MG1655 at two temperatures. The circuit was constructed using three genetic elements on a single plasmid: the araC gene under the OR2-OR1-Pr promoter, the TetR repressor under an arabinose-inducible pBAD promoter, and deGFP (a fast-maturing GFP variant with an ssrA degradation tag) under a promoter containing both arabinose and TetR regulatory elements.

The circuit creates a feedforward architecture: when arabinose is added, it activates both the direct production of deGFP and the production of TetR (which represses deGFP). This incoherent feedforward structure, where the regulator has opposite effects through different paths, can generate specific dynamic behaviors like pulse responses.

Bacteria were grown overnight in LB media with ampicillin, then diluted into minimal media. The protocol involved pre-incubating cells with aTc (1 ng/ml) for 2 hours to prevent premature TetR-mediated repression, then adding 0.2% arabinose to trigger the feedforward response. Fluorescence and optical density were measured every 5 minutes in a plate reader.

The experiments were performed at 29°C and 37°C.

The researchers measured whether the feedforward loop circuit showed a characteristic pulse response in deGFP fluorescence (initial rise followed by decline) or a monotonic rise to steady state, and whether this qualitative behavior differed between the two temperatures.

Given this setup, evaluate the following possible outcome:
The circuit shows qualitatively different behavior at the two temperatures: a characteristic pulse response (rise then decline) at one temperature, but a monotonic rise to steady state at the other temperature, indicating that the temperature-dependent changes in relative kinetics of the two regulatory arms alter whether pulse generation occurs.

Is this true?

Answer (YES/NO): NO